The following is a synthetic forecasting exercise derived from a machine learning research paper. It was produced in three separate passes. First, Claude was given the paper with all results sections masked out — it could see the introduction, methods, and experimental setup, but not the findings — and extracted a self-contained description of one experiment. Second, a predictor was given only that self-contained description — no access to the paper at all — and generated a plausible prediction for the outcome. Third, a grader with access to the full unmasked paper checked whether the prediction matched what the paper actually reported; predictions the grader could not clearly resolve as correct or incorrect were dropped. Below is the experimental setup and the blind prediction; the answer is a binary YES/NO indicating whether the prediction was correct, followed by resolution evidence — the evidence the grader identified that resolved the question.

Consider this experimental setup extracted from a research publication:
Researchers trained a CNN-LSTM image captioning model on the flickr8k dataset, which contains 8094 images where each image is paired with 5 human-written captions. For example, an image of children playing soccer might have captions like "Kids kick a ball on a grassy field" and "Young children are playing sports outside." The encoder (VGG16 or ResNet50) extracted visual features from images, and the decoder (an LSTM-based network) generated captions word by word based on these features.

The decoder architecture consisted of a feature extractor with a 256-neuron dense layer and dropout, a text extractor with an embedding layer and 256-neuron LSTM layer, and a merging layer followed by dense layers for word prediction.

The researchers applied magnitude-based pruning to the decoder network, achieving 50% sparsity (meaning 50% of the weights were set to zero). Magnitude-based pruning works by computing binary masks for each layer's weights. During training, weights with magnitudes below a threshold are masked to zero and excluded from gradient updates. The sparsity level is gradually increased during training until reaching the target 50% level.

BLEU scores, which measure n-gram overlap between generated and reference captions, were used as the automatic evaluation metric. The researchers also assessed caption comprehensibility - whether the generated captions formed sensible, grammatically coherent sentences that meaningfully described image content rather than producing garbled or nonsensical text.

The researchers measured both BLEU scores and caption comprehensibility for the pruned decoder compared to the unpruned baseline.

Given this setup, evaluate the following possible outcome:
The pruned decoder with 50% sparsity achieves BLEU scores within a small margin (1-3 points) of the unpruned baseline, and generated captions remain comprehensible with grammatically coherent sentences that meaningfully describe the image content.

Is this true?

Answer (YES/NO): NO